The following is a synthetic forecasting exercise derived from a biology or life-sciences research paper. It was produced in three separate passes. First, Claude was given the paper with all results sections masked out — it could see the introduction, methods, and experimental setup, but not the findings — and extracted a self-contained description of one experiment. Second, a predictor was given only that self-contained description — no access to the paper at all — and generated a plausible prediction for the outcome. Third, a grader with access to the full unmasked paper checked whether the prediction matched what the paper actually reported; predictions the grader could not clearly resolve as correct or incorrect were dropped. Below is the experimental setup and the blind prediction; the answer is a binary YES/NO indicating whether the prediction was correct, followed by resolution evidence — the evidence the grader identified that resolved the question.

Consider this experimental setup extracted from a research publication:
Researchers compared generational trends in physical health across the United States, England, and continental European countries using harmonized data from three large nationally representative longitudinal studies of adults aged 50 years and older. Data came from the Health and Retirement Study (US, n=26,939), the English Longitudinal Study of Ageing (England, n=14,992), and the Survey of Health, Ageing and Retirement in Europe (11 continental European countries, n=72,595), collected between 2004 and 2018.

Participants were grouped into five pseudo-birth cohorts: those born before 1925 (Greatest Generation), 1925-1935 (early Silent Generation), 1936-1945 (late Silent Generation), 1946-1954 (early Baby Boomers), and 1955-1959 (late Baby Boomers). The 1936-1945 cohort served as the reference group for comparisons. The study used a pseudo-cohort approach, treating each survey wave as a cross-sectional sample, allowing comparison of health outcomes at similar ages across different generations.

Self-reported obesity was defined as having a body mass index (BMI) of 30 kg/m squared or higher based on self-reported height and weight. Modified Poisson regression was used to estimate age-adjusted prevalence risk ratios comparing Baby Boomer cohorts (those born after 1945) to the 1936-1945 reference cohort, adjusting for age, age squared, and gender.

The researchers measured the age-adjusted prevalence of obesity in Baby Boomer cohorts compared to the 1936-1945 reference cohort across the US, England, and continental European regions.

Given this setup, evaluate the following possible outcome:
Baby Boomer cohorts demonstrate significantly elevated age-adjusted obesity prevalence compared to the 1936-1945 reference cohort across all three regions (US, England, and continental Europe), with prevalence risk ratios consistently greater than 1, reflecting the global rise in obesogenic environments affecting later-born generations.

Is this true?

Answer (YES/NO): NO